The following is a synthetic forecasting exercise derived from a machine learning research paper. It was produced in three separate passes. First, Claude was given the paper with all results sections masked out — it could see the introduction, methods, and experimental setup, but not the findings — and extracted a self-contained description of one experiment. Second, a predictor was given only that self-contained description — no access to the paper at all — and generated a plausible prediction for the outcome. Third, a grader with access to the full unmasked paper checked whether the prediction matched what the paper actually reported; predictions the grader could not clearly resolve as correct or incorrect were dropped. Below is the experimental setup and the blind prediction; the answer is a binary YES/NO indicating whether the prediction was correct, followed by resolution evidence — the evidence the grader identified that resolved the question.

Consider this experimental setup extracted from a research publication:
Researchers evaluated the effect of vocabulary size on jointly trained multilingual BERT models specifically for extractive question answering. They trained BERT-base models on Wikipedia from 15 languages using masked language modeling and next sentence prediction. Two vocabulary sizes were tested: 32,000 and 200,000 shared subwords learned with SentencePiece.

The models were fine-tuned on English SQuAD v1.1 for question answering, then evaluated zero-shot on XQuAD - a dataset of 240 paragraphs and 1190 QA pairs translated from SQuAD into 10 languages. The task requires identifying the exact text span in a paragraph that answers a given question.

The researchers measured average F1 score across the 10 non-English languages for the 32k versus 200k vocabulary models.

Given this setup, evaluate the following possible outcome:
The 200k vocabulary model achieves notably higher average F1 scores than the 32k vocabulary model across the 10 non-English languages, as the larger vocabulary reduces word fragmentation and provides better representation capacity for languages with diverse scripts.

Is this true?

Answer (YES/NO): YES